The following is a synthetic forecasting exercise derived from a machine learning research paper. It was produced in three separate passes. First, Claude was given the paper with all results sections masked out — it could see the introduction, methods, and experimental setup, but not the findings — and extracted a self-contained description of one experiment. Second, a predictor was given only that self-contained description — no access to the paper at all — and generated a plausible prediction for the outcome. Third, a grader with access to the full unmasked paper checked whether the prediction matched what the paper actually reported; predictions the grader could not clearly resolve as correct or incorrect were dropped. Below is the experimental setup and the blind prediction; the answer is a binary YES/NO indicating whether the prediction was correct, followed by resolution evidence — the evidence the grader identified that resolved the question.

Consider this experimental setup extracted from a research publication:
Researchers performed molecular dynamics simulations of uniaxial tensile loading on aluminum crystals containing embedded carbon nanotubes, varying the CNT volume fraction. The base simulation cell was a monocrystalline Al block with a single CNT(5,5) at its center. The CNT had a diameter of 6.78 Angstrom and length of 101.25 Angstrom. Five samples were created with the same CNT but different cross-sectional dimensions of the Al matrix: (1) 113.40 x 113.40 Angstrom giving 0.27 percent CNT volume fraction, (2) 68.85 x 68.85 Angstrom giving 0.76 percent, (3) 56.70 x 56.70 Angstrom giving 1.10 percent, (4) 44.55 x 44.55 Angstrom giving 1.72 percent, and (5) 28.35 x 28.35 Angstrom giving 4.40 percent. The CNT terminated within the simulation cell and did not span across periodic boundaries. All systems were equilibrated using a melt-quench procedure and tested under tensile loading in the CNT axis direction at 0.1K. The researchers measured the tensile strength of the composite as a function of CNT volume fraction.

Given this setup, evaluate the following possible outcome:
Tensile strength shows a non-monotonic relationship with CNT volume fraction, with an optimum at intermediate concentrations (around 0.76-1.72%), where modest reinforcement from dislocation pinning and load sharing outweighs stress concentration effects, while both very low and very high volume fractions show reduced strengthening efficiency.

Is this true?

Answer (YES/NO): NO